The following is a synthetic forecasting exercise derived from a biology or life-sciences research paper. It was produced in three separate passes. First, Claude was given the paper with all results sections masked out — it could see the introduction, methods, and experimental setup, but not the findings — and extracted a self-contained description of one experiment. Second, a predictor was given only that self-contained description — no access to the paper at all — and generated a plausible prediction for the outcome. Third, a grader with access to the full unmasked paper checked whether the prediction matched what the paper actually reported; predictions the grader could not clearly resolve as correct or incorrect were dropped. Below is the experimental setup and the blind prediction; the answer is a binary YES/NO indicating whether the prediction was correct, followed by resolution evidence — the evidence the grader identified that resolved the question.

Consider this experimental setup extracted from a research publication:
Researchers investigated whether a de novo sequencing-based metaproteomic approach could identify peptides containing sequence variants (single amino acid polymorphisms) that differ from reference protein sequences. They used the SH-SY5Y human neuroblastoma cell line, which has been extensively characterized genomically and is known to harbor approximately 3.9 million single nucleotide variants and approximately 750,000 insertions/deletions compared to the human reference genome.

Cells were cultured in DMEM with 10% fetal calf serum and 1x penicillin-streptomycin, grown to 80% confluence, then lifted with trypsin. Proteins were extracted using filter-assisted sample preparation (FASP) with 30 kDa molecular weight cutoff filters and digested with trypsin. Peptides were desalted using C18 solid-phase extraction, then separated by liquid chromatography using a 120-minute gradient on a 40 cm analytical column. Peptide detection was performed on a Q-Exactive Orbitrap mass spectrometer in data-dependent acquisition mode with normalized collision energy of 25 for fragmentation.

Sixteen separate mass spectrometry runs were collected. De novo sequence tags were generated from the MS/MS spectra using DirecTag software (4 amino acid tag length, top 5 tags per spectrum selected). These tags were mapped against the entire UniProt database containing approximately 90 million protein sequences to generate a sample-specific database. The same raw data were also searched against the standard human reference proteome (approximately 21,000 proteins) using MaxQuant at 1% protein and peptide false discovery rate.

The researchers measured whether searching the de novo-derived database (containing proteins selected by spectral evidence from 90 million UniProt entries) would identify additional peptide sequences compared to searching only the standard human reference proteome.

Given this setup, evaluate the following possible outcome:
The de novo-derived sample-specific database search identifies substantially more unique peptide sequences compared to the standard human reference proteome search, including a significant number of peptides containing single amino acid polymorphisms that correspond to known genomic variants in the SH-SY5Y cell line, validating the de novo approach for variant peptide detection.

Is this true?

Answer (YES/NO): NO